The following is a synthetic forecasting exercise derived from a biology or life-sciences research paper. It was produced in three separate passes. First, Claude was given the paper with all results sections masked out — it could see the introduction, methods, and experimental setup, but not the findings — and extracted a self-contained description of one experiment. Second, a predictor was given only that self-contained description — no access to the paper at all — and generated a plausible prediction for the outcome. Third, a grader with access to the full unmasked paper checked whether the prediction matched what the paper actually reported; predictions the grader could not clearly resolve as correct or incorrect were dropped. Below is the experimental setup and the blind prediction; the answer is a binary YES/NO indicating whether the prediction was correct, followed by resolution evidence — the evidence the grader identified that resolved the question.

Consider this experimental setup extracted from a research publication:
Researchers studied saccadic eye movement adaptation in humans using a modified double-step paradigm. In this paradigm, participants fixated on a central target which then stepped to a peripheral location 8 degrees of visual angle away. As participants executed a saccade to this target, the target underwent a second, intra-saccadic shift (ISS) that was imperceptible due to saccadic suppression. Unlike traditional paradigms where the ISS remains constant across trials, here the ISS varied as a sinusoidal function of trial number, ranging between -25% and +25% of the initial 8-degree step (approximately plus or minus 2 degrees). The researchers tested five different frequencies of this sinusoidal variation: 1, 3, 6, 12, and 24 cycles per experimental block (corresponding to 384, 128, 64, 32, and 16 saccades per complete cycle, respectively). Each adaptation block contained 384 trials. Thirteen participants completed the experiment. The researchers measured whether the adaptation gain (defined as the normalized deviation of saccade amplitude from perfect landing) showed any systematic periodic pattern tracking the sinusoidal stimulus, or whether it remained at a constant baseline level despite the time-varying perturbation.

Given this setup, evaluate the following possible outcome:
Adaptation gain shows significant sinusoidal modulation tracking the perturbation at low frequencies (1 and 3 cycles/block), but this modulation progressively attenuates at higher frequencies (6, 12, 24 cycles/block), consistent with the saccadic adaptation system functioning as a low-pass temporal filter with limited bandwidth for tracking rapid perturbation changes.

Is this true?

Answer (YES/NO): NO